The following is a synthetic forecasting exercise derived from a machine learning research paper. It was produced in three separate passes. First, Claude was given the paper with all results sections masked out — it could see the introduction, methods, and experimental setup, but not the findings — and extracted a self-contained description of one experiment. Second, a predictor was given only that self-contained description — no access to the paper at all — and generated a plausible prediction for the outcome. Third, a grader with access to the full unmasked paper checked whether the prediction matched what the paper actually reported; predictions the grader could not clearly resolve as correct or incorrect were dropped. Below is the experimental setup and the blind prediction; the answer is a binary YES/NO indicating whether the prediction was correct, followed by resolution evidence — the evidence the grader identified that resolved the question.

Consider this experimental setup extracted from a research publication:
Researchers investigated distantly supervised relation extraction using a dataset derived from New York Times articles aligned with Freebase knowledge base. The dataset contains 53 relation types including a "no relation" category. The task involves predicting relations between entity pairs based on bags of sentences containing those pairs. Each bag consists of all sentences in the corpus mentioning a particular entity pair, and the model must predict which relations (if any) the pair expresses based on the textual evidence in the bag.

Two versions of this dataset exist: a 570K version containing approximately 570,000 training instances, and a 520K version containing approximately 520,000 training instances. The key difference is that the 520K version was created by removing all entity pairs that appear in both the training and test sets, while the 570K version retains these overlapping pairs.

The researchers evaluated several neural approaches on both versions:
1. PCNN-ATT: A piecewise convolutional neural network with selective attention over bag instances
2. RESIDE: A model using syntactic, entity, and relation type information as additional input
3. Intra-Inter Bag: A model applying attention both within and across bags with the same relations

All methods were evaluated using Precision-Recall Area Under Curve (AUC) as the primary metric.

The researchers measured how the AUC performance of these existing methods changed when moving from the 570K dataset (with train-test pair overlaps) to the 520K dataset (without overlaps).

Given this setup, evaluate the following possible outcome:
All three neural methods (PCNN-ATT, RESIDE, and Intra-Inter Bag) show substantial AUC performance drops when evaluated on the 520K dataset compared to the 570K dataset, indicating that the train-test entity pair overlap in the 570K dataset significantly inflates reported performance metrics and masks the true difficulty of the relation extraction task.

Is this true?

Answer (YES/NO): YES